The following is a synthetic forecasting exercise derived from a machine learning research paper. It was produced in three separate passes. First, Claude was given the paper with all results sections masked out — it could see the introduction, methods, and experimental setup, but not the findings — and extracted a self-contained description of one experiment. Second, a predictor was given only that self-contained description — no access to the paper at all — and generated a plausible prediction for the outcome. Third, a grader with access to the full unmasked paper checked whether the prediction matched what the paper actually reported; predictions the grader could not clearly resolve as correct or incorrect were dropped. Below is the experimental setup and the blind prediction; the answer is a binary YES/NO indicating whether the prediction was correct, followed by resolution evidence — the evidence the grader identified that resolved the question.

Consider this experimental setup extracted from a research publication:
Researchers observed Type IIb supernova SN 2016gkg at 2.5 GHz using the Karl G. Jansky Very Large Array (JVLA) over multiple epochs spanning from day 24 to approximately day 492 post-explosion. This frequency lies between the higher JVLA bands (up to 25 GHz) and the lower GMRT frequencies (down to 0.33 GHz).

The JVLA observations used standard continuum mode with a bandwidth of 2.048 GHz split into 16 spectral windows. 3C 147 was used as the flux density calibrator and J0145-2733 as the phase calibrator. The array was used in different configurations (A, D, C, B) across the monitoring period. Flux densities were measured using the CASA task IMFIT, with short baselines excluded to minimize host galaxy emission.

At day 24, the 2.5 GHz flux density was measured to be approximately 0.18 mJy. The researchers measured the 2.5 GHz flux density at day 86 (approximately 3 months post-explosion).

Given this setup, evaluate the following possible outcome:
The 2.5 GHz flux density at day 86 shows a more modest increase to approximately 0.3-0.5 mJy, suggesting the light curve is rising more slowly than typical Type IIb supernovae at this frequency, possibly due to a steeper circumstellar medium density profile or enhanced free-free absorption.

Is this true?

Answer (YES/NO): NO